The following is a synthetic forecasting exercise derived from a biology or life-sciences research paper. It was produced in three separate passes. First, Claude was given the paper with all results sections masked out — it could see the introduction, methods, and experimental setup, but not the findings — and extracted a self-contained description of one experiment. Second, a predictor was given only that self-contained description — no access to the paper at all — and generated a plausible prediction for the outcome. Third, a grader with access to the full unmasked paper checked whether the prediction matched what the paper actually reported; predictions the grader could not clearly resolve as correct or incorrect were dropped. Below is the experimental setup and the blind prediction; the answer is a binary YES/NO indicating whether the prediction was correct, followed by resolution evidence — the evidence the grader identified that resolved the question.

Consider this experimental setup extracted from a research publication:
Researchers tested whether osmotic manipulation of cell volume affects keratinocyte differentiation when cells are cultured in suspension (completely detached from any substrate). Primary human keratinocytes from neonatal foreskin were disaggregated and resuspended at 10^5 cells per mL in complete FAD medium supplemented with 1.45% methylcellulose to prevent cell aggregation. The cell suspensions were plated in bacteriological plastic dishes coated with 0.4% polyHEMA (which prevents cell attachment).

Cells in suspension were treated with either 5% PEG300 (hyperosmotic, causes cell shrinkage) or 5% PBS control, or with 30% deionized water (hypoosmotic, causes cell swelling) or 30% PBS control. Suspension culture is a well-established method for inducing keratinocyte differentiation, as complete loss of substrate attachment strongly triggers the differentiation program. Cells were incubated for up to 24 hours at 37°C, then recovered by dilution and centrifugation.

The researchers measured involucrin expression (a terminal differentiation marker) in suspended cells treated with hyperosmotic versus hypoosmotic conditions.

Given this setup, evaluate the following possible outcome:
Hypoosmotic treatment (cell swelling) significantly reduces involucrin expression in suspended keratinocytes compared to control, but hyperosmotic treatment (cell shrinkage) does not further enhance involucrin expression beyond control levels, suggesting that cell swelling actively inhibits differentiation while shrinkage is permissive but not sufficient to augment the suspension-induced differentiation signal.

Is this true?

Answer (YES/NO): NO